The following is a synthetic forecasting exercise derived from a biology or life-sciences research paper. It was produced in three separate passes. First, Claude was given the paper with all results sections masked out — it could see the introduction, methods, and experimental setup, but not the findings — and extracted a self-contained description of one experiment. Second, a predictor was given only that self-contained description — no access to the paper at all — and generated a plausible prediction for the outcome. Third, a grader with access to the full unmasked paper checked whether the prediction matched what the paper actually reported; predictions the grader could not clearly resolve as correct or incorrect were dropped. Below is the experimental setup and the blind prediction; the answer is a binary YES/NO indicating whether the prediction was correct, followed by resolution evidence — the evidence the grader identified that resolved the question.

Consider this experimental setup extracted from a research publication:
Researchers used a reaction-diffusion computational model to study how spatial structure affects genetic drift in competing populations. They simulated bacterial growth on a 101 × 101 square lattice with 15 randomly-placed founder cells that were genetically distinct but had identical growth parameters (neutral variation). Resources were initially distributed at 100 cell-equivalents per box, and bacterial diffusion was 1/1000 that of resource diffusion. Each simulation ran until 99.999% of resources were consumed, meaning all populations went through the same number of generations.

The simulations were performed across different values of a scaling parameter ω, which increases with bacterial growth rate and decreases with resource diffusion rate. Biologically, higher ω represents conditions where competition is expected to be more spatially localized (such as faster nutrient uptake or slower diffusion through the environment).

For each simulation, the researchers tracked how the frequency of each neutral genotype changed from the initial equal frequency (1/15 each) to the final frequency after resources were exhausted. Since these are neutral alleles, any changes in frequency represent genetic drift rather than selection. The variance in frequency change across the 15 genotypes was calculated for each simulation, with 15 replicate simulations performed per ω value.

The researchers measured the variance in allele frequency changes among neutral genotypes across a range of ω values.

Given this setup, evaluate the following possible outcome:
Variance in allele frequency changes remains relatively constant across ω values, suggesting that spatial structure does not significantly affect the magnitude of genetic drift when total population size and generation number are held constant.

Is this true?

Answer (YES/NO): NO